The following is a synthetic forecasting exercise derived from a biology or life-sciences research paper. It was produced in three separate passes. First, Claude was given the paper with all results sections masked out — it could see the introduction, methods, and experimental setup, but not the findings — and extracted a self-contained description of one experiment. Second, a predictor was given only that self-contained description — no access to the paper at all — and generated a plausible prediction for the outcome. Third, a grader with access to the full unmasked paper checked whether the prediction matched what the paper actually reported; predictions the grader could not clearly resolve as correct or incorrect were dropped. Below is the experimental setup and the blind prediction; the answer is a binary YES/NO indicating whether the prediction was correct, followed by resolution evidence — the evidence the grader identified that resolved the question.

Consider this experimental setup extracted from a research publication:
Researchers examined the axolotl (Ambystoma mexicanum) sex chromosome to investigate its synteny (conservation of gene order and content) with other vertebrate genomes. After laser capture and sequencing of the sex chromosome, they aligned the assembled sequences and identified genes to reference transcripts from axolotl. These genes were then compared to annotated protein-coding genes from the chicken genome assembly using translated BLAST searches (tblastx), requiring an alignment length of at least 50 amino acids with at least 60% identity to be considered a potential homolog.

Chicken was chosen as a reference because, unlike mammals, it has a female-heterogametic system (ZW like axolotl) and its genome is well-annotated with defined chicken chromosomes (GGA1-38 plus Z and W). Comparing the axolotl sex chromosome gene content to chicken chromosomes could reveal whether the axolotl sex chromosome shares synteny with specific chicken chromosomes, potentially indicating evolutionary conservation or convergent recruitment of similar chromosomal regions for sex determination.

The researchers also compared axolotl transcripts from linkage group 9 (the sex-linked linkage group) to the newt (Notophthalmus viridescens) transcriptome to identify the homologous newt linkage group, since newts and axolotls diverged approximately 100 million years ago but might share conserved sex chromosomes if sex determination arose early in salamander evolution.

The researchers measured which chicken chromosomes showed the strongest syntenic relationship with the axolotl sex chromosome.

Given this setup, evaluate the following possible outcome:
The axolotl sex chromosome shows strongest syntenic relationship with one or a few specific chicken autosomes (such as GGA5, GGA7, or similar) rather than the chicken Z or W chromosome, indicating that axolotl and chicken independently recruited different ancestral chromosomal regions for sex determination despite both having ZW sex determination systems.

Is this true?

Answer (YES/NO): YES